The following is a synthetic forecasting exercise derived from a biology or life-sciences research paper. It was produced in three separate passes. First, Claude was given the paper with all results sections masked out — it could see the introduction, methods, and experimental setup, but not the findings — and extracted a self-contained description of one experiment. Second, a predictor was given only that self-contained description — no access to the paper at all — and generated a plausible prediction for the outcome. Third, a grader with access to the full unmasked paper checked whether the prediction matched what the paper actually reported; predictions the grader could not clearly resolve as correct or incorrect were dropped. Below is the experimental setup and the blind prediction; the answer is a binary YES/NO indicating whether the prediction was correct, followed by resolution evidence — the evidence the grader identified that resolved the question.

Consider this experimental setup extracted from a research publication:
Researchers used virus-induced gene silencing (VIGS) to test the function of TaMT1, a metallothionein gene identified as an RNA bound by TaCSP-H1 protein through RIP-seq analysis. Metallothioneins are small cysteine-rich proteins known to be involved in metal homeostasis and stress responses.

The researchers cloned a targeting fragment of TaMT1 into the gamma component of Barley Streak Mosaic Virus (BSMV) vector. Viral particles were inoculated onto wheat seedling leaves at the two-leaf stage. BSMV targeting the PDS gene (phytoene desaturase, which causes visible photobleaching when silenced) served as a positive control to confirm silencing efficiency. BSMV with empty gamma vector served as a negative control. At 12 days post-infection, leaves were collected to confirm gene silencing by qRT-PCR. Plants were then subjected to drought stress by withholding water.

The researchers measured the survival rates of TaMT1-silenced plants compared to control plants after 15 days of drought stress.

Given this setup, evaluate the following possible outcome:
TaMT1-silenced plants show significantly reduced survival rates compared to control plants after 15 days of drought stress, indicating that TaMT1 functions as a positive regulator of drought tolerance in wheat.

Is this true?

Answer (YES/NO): YES